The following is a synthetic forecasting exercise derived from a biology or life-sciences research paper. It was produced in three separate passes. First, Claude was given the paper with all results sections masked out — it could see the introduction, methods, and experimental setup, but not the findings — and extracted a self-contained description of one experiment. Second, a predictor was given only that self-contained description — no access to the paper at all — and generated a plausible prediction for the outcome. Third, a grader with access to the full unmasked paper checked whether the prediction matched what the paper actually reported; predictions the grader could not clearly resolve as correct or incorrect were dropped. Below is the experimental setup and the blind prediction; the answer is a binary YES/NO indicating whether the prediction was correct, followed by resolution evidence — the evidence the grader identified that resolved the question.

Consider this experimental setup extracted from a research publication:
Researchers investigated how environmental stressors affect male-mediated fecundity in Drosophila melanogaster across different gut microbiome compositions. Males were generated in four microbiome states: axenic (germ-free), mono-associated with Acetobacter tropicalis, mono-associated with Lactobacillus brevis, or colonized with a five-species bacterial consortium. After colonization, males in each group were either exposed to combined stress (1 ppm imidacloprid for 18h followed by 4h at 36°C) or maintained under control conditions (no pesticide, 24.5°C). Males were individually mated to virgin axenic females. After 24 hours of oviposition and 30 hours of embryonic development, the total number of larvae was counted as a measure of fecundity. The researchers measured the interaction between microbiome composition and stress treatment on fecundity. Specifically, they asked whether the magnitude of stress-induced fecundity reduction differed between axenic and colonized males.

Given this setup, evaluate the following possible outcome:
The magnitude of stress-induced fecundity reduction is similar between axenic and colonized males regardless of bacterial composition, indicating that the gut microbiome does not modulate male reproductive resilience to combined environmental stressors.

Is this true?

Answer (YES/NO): NO